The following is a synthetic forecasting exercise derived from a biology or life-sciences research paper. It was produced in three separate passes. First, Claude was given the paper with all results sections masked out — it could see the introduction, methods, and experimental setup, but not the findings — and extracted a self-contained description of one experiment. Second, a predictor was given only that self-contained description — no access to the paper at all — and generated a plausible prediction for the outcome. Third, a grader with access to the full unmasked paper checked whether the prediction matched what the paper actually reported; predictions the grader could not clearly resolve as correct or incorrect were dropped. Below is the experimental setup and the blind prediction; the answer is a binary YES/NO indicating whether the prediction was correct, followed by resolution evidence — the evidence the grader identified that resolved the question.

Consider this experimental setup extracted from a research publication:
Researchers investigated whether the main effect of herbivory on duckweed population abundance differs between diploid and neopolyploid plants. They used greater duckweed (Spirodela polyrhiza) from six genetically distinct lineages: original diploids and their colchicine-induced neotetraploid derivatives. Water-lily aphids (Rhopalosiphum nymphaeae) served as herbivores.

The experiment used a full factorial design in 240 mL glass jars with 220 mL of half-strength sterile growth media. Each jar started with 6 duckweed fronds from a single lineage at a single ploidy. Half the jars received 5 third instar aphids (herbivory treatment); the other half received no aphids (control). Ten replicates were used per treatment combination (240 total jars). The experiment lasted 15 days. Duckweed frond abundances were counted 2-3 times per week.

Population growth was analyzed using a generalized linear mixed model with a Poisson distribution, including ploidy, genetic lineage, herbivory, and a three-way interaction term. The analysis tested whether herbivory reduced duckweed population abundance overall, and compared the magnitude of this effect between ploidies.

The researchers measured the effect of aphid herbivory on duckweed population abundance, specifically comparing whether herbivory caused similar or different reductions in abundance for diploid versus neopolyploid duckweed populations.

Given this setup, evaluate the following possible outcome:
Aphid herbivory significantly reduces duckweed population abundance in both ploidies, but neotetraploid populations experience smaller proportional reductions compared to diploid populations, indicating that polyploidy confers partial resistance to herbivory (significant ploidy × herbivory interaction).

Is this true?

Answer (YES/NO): NO